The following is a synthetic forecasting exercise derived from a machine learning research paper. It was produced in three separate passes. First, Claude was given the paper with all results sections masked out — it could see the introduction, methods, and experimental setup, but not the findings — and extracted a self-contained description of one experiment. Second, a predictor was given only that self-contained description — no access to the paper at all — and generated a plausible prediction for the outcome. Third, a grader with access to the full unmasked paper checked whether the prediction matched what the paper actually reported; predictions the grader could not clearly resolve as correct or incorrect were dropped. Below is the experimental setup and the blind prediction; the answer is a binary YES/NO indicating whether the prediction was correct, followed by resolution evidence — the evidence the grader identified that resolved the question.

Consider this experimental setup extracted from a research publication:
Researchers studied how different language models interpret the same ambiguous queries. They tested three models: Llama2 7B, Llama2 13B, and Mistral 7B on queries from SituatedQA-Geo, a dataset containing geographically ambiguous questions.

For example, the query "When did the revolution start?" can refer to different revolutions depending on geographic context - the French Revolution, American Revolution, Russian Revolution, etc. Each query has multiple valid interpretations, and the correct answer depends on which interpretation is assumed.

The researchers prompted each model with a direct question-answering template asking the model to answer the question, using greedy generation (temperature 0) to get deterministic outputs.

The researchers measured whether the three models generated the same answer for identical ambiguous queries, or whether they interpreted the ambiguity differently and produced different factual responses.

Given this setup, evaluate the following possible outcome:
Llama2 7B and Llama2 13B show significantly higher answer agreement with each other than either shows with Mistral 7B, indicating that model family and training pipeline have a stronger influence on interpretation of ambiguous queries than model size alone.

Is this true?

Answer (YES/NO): NO